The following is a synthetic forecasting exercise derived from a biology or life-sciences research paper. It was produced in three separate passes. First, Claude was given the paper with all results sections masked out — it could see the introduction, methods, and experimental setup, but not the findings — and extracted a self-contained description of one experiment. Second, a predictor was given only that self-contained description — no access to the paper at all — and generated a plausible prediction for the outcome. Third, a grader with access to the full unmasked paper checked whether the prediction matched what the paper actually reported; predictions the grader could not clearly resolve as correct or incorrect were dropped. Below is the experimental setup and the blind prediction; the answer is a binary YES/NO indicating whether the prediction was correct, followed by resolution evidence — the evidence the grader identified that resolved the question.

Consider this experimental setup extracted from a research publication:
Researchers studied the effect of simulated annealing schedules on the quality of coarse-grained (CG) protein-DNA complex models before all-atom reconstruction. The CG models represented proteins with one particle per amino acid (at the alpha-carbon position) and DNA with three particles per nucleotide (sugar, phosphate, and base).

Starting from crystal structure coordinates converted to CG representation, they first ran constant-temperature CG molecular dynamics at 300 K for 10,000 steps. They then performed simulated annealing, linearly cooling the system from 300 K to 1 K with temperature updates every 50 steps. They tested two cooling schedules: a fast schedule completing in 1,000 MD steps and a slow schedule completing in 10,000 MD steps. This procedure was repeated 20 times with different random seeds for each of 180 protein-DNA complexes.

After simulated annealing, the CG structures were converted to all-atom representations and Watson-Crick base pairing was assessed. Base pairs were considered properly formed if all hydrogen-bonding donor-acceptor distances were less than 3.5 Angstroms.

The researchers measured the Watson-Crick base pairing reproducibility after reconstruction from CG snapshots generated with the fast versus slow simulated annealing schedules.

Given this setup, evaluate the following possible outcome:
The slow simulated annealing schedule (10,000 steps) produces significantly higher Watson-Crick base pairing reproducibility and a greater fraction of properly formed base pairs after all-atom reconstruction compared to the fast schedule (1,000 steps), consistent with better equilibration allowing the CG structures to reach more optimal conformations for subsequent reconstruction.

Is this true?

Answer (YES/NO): YES